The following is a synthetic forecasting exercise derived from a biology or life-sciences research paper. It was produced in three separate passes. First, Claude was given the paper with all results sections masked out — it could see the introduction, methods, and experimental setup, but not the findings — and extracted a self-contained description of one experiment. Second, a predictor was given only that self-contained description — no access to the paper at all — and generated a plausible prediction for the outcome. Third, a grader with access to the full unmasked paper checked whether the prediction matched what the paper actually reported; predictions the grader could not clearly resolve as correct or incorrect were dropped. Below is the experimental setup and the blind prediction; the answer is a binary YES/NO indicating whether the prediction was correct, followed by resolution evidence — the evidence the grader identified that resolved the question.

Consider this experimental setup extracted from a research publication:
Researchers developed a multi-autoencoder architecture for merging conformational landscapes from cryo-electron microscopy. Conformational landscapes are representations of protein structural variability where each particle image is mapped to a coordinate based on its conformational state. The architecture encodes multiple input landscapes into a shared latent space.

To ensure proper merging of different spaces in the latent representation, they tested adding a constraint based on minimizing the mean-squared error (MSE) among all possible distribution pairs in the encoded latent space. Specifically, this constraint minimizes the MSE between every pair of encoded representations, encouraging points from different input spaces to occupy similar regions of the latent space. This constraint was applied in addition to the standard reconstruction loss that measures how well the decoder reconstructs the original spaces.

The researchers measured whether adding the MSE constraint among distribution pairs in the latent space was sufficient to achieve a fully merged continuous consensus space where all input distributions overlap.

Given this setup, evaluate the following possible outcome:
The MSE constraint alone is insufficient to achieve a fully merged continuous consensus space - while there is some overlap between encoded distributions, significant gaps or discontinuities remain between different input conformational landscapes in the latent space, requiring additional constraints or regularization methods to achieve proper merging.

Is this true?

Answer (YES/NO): YES